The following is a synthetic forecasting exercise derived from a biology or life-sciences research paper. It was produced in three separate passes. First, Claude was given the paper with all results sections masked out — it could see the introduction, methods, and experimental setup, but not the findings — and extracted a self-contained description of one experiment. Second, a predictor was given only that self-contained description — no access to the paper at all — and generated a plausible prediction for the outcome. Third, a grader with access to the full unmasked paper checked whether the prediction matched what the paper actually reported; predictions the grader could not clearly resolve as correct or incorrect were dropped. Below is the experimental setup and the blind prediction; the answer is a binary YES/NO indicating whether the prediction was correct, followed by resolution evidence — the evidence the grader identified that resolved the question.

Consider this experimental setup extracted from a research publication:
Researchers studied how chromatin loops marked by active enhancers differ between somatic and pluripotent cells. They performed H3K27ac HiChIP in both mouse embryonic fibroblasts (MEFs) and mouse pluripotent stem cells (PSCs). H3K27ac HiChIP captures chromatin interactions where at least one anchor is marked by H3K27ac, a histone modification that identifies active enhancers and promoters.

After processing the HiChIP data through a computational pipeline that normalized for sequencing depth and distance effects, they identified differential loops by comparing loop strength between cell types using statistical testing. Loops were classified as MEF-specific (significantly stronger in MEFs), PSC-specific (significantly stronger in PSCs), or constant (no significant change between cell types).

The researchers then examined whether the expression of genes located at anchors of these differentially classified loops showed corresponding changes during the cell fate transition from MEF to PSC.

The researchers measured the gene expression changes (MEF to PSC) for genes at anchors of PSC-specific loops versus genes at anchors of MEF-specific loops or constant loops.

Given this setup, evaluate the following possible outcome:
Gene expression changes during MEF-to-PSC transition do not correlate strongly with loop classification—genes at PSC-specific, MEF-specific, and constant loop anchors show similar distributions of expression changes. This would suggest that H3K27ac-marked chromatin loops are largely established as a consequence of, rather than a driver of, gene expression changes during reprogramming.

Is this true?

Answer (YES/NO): NO